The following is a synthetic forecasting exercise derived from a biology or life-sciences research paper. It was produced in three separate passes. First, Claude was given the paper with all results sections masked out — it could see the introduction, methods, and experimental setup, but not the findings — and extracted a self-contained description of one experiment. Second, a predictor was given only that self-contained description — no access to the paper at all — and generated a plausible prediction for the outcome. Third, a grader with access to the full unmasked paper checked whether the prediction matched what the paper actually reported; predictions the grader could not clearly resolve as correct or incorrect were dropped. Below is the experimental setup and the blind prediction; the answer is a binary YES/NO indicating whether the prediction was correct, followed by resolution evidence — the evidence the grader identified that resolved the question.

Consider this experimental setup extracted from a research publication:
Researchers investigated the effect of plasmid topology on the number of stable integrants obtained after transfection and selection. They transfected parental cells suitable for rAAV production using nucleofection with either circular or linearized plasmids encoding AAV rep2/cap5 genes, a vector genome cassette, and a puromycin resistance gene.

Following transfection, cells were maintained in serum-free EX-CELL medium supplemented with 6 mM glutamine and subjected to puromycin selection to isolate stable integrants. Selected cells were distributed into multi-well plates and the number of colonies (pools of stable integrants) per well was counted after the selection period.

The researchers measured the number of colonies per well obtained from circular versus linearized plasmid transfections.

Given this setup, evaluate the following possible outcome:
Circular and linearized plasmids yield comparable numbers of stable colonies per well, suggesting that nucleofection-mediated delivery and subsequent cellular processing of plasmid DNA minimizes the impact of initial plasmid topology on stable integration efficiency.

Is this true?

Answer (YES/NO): NO